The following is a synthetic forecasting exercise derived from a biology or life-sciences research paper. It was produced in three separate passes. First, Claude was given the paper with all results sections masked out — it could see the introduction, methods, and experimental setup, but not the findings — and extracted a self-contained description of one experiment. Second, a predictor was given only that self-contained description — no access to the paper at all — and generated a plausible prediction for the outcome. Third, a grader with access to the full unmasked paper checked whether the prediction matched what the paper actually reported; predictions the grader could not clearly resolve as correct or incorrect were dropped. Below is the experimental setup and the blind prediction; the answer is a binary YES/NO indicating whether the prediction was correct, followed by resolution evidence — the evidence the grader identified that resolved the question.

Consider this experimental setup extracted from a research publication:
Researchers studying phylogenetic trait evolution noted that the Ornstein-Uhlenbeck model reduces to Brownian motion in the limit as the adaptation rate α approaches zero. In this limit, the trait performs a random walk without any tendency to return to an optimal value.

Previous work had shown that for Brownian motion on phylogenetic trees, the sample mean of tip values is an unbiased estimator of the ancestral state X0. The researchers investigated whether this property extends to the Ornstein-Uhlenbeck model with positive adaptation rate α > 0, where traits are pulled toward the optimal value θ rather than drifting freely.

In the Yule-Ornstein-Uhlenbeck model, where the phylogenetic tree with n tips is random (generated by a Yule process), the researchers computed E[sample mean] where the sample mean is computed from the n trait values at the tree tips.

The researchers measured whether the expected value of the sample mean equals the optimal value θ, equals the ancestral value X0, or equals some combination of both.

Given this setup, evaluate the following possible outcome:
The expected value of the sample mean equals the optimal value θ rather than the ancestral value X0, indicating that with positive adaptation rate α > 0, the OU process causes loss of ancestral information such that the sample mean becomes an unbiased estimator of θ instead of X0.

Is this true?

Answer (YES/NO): NO